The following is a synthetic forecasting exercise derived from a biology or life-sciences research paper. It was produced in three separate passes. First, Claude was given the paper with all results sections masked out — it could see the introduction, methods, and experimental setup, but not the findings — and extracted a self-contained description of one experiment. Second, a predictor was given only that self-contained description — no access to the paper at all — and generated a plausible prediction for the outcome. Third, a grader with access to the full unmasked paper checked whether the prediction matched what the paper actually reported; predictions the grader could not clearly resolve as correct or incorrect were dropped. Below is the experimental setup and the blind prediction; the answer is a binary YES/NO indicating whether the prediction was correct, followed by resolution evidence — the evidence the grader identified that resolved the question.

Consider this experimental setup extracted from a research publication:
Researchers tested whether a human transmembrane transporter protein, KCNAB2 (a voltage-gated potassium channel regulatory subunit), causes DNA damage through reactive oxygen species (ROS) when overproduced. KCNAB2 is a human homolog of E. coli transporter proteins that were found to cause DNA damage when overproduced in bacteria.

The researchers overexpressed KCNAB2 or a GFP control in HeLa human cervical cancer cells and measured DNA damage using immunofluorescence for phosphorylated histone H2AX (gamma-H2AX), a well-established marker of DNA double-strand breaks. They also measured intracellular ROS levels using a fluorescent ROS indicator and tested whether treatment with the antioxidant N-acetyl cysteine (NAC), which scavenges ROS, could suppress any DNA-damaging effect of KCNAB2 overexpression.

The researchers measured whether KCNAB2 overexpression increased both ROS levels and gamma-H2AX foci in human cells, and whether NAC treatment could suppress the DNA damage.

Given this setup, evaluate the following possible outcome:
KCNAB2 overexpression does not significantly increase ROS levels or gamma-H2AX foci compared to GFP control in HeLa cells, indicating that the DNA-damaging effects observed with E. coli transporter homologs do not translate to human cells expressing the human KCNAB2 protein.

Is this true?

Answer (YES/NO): NO